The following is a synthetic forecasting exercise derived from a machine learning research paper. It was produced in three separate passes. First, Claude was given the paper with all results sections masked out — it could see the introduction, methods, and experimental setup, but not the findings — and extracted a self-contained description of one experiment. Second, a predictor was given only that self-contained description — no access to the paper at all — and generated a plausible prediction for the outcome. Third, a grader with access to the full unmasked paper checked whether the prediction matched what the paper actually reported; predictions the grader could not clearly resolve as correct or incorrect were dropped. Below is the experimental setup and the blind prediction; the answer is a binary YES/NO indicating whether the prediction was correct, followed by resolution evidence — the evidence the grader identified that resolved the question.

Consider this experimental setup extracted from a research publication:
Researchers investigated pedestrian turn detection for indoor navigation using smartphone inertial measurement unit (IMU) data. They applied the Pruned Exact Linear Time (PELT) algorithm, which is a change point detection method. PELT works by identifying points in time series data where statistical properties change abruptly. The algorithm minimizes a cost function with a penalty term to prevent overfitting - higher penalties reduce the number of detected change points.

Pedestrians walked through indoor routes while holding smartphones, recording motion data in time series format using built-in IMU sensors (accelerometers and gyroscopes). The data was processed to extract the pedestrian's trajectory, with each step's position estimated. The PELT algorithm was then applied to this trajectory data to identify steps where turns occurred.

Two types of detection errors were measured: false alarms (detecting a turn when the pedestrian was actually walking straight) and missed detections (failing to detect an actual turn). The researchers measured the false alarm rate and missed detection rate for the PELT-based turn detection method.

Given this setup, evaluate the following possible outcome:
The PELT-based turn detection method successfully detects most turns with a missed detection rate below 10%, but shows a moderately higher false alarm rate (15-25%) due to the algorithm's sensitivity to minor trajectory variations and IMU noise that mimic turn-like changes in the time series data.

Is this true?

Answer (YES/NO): NO